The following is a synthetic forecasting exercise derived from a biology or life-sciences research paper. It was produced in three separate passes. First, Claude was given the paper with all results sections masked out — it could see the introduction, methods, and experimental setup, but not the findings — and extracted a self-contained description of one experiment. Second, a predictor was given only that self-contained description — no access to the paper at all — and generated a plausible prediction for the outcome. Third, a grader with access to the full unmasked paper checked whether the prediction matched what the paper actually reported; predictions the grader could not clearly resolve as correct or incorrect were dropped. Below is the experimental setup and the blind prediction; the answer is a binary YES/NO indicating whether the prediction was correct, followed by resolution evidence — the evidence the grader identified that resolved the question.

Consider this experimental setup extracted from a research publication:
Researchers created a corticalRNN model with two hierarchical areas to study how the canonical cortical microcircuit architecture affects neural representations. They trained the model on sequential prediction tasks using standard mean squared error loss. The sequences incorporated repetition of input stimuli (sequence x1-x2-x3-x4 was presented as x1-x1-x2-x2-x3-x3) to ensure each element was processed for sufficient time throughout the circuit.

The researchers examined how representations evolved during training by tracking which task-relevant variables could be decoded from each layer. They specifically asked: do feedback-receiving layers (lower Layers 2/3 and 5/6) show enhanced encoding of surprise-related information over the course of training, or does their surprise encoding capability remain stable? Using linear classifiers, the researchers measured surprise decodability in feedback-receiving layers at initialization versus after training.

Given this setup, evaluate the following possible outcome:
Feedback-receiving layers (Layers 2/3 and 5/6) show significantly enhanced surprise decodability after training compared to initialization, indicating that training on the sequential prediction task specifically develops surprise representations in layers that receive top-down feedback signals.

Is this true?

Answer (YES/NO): NO